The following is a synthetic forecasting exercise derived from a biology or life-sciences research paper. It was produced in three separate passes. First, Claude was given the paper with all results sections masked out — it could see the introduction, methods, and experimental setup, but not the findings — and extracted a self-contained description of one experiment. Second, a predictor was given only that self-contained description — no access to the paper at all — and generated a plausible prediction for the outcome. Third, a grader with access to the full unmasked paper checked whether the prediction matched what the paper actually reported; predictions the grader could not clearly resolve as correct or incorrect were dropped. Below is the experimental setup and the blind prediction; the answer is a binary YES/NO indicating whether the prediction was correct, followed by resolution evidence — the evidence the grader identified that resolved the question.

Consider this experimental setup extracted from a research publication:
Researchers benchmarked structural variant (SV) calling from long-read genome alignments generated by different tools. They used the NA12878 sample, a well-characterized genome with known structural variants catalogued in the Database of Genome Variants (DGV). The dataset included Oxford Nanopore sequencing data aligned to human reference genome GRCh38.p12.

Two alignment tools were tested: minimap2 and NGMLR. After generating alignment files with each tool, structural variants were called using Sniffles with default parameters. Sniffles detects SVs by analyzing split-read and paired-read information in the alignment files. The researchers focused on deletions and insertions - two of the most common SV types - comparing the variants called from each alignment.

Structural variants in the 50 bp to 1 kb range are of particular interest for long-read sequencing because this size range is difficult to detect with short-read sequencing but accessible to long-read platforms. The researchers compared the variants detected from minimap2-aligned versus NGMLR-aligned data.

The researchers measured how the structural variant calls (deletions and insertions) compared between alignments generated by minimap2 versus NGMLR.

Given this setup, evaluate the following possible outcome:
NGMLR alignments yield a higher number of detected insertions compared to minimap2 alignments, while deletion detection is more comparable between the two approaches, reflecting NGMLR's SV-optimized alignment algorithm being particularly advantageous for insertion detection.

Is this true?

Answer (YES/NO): NO